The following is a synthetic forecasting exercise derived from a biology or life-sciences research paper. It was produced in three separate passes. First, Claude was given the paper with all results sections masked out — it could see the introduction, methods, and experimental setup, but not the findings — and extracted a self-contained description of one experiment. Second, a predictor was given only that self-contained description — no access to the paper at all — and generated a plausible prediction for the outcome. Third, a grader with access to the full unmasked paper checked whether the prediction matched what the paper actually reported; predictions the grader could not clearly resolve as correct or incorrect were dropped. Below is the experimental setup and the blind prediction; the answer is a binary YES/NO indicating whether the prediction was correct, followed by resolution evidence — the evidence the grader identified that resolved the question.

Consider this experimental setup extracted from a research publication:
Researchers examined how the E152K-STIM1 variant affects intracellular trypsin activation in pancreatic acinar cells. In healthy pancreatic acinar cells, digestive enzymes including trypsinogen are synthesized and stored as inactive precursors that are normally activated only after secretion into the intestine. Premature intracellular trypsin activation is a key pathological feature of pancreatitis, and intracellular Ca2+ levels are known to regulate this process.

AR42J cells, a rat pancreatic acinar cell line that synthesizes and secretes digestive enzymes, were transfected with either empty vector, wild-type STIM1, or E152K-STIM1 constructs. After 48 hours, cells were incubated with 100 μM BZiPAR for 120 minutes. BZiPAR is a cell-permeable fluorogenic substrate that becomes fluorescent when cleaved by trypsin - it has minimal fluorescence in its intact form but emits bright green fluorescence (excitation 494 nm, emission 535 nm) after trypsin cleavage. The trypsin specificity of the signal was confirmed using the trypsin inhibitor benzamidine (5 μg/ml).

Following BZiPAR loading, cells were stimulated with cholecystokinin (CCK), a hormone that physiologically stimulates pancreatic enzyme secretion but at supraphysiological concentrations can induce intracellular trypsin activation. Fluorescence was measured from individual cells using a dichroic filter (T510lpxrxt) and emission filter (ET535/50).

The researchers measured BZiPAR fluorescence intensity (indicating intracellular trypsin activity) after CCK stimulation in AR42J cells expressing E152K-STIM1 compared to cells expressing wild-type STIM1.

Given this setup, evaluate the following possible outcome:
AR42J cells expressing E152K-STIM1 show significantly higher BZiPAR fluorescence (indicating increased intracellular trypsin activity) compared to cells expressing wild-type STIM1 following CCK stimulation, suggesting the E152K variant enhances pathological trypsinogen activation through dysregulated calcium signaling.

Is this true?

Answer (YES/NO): YES